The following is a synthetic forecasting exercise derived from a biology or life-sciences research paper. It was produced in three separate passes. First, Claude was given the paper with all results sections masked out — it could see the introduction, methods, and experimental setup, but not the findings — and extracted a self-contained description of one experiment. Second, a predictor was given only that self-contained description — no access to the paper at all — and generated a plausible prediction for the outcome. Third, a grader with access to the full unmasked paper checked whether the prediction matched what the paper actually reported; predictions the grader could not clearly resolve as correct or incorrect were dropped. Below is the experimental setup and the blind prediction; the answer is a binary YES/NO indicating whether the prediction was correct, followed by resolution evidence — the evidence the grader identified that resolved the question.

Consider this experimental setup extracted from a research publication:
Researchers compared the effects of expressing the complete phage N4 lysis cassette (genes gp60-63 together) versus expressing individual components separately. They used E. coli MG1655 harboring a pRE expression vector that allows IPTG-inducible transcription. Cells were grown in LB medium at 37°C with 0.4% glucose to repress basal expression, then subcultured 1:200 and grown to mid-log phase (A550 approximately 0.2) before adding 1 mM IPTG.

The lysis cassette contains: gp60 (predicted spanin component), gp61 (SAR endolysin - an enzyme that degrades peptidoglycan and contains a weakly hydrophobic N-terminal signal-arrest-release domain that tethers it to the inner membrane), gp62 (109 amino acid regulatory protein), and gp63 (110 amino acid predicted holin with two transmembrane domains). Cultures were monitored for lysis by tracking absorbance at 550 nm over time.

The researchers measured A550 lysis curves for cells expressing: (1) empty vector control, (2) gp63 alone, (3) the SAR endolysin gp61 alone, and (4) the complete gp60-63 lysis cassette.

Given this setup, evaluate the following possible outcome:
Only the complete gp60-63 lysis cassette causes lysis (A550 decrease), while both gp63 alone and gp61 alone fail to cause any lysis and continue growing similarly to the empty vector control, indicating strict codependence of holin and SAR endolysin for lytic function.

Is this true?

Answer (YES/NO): NO